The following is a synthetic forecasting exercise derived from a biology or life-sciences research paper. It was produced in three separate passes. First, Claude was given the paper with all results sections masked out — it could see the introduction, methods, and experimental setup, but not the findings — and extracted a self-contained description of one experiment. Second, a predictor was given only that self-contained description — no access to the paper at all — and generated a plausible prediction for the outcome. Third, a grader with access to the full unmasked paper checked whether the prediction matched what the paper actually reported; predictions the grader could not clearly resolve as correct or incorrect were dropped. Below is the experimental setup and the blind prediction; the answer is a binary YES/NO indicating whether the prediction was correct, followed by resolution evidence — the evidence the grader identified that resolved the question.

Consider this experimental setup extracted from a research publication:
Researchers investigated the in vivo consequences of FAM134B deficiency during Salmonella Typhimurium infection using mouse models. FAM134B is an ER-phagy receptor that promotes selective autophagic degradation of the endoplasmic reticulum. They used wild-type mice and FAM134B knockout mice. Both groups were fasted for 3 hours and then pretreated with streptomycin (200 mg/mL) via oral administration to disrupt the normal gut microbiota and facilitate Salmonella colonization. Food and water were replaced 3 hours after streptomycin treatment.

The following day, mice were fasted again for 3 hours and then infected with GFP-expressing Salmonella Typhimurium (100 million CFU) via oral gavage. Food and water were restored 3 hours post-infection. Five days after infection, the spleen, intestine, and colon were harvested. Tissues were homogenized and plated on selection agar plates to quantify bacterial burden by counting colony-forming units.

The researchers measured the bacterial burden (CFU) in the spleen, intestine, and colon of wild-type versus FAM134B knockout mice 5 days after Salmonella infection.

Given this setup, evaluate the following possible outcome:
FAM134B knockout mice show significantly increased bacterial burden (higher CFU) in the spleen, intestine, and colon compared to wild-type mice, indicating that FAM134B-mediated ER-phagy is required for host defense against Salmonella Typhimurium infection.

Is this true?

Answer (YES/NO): YES